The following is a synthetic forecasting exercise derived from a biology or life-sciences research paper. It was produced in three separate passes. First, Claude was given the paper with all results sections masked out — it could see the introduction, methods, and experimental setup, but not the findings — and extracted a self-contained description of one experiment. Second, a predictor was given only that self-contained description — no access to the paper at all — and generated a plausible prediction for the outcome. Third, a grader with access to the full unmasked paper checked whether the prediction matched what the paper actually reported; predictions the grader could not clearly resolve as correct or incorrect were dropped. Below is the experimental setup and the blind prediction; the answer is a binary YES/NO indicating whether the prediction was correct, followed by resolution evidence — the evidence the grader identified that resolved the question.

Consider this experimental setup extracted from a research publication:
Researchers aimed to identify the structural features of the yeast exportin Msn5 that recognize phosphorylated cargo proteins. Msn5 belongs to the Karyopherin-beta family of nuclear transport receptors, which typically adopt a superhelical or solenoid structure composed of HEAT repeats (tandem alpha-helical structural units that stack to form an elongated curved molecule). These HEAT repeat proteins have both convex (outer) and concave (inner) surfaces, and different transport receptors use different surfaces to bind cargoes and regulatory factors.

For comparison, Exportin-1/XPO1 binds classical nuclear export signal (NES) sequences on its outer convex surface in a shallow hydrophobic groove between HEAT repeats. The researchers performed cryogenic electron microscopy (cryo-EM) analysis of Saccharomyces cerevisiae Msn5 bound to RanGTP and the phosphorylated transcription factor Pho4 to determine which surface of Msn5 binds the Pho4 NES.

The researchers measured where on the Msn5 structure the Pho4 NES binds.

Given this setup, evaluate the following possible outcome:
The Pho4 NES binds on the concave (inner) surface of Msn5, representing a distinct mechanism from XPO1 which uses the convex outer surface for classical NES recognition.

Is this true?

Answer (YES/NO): YES